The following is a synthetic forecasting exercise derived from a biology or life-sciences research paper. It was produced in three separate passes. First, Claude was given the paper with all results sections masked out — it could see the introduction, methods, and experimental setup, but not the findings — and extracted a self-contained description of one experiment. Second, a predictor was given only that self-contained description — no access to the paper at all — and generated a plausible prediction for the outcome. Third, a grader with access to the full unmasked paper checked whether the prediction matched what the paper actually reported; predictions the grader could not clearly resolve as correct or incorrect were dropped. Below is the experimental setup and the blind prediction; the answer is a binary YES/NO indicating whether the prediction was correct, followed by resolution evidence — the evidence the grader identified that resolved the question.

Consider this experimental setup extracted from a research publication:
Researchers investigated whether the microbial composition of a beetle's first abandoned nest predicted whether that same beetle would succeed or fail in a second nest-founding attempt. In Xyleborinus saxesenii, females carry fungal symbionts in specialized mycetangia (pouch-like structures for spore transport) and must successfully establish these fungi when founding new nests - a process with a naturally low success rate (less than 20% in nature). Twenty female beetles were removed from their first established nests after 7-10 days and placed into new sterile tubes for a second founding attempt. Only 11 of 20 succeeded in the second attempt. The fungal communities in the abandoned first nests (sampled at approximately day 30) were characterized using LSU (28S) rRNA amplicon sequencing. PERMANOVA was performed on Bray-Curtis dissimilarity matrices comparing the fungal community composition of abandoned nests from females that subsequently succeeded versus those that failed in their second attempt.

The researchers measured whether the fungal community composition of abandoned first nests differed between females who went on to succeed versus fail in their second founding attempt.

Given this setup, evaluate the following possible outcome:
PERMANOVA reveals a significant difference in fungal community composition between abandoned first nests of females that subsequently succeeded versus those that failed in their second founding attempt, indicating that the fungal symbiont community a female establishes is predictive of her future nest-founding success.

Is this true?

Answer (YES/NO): NO